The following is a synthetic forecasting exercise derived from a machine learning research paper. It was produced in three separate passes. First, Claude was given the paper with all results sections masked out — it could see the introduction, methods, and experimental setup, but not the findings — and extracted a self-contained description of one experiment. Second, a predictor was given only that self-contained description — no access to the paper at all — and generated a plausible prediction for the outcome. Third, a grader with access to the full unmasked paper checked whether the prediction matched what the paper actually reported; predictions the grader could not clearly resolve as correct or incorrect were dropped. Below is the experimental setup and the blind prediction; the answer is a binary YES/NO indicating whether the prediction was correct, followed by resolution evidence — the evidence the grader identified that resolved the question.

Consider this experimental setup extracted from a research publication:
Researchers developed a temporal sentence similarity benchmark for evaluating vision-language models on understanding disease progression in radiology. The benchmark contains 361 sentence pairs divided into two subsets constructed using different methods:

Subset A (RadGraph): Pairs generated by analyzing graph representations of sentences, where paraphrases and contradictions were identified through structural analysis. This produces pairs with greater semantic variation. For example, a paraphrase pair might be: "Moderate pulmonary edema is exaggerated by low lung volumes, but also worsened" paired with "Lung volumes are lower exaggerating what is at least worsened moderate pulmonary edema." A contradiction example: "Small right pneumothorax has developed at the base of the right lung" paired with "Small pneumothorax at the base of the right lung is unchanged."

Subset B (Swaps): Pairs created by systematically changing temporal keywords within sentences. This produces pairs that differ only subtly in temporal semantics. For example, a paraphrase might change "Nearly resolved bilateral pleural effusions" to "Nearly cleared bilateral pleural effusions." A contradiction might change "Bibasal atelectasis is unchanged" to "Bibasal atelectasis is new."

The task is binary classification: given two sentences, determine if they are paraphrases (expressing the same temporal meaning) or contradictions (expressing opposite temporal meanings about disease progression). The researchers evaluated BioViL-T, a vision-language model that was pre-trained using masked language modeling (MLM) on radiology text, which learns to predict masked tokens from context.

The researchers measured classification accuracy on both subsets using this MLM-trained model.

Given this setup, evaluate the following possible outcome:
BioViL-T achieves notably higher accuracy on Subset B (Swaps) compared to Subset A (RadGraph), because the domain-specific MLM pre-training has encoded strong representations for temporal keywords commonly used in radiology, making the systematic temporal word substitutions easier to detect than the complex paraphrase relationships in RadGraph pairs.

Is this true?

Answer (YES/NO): YES